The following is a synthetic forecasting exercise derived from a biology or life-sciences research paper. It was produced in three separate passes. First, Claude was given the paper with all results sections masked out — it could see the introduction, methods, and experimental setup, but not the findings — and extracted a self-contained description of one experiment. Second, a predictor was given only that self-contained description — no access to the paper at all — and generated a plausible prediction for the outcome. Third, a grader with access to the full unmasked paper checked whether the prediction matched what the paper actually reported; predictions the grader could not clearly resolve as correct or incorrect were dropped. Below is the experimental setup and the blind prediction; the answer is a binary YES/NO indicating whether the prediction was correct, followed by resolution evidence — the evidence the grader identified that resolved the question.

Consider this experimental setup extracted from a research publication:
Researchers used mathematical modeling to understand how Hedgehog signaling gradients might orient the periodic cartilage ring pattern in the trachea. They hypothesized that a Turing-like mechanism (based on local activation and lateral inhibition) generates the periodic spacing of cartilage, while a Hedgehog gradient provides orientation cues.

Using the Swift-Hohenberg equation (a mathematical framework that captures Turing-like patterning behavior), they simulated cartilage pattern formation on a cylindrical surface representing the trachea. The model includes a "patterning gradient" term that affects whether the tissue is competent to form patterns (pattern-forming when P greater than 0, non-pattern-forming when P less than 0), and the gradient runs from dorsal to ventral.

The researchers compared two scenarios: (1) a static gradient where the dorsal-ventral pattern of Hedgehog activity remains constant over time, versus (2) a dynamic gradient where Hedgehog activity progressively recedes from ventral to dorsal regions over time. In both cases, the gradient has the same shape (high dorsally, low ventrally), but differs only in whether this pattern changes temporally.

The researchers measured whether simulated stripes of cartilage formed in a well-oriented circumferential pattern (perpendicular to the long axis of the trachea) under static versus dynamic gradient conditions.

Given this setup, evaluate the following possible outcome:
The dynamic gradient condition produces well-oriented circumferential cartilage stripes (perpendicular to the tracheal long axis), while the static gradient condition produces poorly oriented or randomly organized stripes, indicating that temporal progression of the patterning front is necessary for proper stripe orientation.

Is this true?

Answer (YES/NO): YES